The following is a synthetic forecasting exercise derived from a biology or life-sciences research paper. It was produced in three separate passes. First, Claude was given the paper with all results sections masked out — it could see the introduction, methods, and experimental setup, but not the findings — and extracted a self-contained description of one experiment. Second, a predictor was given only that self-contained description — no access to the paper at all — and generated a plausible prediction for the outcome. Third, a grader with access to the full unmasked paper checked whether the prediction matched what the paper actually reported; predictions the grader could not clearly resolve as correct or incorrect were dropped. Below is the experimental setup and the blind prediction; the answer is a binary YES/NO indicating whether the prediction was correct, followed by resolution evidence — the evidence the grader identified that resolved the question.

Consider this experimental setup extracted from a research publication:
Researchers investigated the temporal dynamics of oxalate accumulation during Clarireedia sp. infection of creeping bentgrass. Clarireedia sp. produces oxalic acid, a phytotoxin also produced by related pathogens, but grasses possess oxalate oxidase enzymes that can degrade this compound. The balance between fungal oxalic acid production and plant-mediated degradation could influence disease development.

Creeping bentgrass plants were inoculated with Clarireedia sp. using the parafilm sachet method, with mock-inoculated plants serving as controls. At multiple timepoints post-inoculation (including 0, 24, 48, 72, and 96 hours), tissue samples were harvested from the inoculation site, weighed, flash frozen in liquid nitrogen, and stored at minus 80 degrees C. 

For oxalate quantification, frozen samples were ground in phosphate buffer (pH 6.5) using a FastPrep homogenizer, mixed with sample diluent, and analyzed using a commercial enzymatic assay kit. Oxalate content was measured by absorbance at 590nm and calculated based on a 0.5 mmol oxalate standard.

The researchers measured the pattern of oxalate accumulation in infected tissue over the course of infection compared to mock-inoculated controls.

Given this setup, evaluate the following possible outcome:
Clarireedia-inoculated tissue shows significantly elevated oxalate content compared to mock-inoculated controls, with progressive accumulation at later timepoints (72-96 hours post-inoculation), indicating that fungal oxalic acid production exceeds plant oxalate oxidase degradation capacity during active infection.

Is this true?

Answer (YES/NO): NO